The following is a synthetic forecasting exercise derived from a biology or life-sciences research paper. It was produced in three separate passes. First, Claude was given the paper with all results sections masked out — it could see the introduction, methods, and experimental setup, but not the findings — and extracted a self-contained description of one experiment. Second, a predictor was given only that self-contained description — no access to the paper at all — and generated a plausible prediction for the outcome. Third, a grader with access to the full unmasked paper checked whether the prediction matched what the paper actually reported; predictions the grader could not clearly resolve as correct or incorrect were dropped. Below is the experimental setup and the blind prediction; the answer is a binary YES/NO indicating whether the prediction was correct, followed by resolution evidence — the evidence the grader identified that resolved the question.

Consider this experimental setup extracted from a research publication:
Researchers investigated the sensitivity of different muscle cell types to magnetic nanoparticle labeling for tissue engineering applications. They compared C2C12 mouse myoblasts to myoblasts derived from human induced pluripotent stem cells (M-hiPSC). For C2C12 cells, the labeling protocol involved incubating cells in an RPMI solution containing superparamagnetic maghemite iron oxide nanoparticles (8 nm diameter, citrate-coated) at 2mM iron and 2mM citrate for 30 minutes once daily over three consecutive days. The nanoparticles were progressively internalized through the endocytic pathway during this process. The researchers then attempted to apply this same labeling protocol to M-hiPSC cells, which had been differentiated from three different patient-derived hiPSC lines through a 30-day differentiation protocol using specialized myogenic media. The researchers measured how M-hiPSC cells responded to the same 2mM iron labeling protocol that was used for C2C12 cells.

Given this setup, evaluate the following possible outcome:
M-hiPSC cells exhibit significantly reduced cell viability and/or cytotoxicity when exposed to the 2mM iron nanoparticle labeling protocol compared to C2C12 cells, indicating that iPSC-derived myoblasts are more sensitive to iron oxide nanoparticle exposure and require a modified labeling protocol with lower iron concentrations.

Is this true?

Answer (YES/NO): NO